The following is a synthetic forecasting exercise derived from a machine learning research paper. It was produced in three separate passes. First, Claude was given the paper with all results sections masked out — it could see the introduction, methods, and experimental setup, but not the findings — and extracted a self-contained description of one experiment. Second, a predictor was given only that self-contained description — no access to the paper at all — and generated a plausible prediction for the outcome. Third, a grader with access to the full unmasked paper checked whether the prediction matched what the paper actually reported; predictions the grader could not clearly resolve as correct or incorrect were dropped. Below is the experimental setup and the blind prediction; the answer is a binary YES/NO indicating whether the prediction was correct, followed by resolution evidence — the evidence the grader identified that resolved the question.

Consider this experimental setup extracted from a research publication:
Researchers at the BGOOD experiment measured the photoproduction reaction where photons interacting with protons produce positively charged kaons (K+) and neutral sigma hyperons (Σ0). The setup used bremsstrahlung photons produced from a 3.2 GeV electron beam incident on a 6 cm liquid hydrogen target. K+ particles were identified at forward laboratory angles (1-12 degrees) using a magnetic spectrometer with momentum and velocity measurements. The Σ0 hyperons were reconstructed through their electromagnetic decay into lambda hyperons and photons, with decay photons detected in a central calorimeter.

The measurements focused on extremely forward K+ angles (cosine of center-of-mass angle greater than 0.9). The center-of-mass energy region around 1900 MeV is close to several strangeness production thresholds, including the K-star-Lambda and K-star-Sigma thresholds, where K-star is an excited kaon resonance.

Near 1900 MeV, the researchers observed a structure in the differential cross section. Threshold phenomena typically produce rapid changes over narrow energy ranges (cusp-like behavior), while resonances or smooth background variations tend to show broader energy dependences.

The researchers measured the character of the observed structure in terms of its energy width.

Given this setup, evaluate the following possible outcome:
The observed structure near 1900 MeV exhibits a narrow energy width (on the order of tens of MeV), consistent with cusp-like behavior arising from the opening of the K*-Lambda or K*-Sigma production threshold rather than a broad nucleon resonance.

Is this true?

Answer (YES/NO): NO